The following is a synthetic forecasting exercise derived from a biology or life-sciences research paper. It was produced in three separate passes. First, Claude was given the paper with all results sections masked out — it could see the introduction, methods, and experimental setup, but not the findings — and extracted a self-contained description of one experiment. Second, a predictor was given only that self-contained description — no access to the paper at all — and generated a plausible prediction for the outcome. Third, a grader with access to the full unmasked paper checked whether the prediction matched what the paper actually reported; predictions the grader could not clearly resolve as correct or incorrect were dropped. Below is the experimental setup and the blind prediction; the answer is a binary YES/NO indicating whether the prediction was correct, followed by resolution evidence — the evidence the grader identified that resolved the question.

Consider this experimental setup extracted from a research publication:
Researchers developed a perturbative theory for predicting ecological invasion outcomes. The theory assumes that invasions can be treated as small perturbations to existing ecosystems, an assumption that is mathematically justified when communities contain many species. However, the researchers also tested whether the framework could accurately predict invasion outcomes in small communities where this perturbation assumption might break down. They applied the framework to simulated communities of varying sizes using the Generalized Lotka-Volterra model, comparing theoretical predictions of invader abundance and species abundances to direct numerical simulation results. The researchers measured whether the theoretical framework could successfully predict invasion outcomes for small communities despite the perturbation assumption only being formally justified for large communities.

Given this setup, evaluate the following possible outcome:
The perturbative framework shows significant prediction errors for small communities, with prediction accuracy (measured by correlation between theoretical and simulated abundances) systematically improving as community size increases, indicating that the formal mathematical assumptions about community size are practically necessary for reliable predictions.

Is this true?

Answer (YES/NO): NO